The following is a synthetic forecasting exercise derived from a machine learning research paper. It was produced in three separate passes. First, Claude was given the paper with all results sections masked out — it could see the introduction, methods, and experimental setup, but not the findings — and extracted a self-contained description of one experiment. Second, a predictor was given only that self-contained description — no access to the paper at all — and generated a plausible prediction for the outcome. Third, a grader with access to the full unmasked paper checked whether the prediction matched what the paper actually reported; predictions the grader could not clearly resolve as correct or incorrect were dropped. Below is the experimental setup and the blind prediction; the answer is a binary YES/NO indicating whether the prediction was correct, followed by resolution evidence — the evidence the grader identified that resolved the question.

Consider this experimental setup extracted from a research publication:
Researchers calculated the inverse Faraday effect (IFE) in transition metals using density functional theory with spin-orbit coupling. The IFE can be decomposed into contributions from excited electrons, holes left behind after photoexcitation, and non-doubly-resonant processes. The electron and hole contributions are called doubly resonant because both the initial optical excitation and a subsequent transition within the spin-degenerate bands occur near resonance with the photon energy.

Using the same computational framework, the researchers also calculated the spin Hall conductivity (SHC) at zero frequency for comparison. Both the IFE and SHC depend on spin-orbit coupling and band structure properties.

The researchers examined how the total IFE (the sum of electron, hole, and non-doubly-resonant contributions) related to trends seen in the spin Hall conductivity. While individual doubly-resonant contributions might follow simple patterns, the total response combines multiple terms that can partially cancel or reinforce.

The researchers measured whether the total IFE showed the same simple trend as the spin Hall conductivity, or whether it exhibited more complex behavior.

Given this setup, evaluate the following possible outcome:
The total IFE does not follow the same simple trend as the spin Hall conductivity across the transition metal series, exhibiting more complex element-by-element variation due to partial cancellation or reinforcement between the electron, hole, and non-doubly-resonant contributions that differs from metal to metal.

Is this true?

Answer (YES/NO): YES